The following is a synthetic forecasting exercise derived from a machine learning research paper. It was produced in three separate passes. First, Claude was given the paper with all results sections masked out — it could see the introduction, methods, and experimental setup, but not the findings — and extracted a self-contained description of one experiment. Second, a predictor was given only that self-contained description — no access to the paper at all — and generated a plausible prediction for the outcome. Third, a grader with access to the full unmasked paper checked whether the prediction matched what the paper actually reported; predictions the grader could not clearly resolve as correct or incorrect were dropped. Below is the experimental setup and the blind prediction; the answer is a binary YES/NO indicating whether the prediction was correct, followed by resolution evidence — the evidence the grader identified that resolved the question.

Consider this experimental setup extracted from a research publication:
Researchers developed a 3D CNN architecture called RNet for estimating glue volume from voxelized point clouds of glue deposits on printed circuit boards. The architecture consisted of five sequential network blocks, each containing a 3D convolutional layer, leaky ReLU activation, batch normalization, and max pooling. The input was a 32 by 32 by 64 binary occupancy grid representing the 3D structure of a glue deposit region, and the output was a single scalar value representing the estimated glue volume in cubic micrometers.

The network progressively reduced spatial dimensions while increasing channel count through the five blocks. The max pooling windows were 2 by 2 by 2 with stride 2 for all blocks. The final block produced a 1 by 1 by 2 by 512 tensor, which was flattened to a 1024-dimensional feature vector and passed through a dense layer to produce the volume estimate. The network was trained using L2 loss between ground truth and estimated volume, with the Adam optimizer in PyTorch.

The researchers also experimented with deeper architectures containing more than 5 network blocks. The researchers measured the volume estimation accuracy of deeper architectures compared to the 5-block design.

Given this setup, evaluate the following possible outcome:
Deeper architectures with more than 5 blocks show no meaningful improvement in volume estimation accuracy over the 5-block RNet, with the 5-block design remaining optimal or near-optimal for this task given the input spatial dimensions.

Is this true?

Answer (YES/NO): YES